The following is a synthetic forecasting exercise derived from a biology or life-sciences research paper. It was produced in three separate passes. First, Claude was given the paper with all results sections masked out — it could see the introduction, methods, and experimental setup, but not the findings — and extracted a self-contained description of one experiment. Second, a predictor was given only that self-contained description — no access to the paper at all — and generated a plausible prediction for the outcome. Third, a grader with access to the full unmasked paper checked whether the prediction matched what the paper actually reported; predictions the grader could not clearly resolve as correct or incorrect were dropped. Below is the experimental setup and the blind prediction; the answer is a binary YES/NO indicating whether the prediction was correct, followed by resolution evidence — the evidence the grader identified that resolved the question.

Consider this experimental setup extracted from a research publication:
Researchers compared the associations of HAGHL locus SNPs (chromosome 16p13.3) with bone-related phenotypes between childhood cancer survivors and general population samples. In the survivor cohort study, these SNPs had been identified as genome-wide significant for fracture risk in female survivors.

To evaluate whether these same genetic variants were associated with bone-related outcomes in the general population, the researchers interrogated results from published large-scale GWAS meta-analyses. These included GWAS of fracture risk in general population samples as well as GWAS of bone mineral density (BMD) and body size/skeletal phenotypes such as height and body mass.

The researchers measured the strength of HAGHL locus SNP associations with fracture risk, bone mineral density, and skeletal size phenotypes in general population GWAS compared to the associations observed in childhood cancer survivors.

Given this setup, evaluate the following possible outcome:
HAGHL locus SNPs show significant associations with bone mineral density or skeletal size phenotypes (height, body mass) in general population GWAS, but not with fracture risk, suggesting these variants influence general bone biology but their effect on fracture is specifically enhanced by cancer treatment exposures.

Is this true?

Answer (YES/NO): YES